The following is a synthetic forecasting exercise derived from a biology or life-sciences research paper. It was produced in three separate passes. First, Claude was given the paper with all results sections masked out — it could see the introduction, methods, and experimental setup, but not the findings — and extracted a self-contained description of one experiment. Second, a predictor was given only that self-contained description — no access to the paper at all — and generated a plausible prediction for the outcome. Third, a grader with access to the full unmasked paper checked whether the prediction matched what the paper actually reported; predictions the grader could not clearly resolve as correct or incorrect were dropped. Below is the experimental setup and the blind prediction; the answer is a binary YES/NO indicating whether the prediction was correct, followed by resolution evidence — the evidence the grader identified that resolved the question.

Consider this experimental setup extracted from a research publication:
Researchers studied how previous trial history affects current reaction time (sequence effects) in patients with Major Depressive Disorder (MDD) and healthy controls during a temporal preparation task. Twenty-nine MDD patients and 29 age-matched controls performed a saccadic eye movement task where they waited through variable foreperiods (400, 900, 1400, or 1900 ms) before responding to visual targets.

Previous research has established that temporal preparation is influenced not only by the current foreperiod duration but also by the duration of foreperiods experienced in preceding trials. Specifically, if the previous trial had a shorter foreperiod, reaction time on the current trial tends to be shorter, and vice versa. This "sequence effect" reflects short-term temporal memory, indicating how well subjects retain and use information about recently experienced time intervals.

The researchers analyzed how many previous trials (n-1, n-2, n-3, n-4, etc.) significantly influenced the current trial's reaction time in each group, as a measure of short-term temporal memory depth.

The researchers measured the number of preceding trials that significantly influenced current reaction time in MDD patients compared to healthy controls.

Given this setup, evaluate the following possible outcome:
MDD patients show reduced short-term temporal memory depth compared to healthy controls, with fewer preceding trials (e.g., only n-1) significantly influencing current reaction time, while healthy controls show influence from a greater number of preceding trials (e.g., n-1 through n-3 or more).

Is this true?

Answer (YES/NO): YES